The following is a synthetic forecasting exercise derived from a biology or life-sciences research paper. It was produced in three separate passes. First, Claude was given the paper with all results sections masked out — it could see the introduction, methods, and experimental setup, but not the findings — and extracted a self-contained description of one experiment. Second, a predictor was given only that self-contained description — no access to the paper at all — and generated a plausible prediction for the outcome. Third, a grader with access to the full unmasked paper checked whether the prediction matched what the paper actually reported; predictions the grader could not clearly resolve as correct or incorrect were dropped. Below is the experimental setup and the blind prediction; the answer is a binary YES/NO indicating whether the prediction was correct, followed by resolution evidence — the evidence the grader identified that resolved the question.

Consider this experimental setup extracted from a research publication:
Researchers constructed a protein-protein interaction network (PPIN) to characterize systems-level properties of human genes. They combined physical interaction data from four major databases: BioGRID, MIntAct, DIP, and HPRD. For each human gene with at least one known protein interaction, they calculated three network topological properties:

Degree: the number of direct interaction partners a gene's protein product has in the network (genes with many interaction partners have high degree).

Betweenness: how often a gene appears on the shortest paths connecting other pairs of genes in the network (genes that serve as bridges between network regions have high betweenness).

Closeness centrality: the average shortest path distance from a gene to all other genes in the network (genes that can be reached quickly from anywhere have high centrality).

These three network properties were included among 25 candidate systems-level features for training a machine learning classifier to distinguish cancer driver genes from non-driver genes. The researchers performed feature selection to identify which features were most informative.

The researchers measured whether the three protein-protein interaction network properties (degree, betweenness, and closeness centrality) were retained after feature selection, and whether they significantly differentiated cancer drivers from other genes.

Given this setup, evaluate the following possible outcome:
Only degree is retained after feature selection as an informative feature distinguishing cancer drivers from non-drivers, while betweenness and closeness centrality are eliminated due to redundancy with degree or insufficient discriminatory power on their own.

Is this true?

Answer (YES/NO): NO